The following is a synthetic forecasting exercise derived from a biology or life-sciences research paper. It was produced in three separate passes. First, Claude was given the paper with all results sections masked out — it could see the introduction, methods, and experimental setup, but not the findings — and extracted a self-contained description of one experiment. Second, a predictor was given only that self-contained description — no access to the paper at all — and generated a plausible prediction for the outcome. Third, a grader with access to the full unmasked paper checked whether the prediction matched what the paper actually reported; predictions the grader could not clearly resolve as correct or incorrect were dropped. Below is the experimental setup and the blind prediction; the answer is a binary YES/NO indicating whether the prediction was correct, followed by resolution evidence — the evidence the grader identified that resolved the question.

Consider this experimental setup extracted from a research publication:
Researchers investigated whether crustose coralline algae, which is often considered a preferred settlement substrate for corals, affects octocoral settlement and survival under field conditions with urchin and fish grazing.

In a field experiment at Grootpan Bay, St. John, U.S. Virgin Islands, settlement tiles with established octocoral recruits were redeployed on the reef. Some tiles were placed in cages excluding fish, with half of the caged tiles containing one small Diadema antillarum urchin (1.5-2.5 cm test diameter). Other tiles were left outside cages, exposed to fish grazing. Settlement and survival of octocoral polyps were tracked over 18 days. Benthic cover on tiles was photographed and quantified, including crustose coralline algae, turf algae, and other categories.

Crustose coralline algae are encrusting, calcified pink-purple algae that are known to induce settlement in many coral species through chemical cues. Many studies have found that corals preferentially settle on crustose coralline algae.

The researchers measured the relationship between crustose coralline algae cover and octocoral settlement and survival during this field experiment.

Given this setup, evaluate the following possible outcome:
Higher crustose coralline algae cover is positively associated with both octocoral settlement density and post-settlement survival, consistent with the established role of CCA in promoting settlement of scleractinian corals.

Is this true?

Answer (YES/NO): NO